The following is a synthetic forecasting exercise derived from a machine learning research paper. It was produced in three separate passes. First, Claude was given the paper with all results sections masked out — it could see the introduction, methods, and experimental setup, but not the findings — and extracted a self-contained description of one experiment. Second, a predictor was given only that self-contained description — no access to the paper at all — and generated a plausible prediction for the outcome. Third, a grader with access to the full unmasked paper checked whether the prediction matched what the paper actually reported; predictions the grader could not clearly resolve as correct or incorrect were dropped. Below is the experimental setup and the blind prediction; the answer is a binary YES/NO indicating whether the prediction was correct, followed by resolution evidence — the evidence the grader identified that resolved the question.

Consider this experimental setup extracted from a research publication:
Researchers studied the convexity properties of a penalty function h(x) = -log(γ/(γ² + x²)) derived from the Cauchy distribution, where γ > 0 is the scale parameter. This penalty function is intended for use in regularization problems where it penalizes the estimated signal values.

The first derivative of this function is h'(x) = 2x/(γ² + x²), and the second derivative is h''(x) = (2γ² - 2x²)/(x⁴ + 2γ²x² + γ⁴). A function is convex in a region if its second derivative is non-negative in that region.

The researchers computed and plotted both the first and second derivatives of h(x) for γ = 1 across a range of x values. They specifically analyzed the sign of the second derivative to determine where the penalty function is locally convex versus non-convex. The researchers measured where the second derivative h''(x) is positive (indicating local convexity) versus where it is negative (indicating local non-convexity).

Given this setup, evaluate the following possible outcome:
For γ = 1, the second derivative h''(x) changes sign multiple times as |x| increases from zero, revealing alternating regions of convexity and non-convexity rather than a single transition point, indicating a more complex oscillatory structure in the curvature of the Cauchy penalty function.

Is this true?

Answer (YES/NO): NO